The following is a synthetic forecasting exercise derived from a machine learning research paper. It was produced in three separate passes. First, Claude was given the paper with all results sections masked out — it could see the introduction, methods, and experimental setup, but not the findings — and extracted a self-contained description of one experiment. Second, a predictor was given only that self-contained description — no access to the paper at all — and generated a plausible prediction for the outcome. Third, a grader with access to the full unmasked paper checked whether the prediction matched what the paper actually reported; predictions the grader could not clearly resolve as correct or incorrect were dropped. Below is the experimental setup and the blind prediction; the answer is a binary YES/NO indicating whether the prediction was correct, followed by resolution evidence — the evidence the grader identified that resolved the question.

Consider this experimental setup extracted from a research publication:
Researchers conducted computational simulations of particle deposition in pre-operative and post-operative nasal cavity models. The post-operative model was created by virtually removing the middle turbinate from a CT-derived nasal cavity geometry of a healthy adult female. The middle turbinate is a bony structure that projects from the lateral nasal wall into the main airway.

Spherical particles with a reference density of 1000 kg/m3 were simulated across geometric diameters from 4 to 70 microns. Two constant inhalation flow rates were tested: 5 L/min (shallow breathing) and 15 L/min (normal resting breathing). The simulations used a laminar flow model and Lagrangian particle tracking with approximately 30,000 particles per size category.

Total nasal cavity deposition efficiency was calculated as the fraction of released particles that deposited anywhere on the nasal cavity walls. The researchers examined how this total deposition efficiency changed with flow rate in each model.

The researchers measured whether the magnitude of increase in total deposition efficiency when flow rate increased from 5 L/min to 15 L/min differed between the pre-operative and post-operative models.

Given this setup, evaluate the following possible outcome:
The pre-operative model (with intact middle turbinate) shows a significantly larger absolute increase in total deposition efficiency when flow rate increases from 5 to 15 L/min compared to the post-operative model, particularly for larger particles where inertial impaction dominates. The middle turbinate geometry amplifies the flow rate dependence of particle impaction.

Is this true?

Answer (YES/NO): NO